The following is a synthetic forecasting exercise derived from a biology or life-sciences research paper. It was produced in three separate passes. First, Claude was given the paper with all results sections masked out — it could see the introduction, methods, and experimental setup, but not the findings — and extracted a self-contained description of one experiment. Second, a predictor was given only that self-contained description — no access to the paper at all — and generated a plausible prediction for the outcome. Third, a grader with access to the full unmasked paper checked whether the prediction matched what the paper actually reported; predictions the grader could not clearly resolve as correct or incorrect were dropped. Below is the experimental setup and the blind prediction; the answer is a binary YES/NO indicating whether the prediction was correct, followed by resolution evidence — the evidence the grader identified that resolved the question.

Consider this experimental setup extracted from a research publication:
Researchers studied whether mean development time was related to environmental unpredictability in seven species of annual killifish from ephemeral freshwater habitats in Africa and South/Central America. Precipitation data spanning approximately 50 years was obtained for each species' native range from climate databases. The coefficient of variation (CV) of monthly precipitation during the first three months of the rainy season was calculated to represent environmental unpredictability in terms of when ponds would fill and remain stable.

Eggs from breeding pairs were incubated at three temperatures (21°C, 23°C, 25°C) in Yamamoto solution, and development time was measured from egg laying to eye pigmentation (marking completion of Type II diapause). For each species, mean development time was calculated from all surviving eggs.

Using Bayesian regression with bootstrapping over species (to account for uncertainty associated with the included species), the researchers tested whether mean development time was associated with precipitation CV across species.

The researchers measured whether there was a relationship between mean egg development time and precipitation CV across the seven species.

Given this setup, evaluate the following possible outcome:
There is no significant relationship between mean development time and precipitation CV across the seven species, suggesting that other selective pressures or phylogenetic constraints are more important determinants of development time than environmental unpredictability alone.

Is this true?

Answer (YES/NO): YES